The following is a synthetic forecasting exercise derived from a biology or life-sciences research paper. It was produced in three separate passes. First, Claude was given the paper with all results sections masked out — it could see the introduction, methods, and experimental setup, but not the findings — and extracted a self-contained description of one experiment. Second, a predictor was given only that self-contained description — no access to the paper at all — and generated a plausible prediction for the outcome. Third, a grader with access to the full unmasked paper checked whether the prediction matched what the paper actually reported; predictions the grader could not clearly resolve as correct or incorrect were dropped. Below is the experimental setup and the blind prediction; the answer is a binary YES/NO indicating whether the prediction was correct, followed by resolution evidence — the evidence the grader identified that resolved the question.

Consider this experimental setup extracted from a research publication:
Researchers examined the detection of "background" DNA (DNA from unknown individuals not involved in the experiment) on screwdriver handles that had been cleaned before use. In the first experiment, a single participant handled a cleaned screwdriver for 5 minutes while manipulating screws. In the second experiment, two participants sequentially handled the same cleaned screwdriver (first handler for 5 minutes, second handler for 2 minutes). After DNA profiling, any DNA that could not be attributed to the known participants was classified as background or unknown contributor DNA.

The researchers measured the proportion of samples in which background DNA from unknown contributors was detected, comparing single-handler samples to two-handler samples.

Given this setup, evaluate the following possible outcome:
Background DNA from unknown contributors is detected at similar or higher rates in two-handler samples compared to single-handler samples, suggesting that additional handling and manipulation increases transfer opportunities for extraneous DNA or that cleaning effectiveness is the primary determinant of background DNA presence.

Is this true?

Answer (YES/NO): NO